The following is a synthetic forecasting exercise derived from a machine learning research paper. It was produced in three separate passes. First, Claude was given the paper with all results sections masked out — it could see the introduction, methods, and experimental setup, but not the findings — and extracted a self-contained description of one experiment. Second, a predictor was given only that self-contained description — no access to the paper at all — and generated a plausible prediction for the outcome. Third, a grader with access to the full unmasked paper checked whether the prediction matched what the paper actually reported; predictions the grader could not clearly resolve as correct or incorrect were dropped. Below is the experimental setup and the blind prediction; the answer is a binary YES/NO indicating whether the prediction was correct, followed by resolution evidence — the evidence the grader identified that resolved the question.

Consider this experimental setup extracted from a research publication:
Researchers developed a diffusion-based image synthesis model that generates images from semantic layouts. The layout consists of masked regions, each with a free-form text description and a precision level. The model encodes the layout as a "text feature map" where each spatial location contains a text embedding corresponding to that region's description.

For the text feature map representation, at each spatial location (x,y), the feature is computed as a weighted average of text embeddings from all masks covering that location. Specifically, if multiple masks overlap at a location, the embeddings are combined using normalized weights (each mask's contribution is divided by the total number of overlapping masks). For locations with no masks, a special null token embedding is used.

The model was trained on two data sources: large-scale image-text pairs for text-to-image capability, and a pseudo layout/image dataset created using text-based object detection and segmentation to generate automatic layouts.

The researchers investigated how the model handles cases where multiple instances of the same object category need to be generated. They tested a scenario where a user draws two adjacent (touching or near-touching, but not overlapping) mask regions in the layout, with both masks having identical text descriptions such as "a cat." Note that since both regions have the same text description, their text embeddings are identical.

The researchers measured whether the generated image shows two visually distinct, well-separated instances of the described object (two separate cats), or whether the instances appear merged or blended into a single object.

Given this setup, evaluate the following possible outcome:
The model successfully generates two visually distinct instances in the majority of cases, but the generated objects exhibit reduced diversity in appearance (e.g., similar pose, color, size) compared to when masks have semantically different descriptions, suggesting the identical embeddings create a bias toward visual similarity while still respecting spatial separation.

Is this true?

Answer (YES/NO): NO